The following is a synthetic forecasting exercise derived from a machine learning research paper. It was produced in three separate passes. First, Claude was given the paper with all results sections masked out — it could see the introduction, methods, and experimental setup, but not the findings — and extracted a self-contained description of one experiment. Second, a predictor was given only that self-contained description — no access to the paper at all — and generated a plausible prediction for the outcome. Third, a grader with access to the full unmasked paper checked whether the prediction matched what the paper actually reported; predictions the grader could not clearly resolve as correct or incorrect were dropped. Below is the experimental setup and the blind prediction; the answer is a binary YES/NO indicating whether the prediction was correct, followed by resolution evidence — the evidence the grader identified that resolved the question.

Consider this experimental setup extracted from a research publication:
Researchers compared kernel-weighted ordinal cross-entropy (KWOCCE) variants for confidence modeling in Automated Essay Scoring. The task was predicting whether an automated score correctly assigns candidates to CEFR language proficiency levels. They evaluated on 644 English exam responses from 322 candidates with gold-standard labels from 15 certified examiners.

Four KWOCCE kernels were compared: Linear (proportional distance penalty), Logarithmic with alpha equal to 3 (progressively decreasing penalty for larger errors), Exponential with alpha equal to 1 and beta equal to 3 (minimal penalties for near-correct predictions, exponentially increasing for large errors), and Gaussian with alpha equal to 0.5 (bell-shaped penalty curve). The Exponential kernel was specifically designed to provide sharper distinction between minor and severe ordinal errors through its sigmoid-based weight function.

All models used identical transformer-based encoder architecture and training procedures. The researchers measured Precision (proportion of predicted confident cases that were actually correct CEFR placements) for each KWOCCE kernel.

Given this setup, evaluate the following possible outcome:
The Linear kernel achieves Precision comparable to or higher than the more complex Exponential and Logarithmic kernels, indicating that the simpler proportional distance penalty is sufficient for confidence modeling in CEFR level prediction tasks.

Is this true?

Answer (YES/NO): NO